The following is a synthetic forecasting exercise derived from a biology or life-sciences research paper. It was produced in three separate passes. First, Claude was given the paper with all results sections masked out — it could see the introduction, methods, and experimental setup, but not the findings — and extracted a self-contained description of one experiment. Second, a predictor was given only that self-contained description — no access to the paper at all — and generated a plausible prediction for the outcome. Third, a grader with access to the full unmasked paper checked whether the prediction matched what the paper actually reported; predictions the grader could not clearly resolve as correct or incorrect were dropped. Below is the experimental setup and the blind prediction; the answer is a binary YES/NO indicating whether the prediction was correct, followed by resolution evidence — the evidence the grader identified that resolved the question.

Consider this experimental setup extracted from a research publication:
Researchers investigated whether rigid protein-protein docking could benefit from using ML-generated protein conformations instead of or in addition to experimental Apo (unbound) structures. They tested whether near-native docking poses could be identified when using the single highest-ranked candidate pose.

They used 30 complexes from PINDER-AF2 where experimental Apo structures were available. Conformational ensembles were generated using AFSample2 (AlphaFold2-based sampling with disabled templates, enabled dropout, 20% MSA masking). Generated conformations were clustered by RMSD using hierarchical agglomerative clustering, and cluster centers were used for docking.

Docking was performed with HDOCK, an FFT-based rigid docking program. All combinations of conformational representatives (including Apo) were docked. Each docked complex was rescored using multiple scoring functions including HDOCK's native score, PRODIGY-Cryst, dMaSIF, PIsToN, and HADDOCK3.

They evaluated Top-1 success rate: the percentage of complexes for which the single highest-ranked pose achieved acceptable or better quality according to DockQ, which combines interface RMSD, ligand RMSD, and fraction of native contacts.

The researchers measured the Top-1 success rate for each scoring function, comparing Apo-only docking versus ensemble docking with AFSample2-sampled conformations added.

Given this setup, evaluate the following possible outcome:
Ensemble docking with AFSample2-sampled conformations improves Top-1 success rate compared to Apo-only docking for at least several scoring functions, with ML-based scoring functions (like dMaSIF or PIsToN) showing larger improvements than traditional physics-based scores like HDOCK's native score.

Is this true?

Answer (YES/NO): NO